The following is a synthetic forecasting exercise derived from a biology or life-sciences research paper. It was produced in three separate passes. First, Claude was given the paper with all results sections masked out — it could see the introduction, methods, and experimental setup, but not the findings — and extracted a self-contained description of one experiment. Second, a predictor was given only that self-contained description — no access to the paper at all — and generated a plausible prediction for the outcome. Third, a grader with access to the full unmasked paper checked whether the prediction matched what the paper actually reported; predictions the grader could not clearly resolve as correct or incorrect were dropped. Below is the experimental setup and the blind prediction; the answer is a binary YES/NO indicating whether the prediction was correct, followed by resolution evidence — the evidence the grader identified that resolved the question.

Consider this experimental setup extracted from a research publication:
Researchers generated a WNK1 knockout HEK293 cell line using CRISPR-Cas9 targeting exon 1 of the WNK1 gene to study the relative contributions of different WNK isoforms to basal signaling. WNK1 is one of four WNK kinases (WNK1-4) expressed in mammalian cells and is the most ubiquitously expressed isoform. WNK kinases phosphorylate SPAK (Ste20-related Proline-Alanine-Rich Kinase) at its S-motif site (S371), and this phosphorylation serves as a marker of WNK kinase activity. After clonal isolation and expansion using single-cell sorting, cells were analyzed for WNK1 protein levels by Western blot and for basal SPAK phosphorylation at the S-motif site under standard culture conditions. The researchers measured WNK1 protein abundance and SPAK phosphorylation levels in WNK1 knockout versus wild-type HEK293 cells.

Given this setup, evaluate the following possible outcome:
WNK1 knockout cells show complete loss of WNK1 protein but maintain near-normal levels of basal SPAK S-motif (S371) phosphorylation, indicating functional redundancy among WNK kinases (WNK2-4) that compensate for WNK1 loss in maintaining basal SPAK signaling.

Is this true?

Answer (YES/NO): NO